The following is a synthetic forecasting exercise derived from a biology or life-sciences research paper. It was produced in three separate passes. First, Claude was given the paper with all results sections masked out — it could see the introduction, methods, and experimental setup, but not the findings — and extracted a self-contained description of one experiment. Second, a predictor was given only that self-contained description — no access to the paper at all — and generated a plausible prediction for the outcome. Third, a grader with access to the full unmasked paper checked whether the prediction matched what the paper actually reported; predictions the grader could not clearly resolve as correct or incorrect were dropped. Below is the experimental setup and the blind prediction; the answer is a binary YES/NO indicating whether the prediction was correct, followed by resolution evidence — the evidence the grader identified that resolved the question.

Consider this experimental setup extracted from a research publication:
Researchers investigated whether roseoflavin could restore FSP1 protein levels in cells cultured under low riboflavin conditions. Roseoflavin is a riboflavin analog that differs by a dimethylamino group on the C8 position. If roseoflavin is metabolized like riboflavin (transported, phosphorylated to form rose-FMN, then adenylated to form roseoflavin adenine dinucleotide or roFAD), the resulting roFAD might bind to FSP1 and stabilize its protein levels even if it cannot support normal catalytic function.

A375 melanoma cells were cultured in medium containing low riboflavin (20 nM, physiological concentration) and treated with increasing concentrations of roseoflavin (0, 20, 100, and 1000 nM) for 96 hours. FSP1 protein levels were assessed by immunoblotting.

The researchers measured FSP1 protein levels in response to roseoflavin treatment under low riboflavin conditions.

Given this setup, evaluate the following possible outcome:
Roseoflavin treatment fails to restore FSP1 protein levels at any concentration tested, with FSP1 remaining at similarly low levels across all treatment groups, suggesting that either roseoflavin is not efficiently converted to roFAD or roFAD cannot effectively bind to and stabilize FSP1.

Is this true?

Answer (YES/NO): NO